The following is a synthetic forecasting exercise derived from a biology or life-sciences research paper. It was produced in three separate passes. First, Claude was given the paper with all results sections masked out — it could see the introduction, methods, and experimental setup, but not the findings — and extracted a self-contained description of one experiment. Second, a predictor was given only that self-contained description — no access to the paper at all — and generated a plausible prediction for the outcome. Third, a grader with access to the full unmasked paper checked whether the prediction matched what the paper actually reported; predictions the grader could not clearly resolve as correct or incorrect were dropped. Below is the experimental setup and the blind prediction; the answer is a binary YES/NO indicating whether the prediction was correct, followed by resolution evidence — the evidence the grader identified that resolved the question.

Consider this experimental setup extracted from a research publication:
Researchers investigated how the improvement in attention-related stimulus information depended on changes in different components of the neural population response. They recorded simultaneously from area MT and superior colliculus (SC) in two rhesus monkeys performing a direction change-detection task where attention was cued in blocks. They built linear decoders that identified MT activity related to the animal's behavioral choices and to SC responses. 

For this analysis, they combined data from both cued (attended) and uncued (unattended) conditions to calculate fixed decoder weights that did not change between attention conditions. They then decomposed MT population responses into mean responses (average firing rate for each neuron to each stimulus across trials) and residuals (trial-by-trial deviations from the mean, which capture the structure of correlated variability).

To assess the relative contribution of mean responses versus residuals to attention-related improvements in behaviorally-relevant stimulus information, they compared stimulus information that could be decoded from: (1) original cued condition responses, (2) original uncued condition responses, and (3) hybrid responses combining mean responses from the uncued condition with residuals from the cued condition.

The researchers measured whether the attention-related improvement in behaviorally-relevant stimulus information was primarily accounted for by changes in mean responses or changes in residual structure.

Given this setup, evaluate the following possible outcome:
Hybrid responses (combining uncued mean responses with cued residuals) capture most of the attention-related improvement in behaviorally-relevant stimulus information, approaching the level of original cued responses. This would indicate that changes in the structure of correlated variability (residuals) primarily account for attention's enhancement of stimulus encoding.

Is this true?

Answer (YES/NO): YES